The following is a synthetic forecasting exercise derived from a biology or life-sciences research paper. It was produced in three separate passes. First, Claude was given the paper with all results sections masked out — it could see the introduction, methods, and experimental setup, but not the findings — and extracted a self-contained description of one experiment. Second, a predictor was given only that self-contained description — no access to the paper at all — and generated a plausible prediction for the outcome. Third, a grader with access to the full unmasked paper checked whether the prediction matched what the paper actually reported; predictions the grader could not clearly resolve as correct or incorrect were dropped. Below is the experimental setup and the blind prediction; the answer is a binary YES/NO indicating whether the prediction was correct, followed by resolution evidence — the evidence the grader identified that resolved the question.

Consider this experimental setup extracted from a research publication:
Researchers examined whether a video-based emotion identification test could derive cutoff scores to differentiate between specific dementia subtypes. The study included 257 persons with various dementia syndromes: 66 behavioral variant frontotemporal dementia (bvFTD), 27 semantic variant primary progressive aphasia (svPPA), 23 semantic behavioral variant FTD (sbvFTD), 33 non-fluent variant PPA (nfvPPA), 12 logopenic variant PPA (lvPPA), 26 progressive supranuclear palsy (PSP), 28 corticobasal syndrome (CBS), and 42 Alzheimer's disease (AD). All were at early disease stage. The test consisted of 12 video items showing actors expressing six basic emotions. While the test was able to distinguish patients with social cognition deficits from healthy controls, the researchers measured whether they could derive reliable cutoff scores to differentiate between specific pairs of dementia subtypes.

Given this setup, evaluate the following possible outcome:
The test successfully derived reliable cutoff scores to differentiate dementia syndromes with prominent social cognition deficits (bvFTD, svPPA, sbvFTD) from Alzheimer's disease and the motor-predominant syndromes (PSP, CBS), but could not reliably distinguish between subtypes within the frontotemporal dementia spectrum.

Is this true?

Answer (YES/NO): NO